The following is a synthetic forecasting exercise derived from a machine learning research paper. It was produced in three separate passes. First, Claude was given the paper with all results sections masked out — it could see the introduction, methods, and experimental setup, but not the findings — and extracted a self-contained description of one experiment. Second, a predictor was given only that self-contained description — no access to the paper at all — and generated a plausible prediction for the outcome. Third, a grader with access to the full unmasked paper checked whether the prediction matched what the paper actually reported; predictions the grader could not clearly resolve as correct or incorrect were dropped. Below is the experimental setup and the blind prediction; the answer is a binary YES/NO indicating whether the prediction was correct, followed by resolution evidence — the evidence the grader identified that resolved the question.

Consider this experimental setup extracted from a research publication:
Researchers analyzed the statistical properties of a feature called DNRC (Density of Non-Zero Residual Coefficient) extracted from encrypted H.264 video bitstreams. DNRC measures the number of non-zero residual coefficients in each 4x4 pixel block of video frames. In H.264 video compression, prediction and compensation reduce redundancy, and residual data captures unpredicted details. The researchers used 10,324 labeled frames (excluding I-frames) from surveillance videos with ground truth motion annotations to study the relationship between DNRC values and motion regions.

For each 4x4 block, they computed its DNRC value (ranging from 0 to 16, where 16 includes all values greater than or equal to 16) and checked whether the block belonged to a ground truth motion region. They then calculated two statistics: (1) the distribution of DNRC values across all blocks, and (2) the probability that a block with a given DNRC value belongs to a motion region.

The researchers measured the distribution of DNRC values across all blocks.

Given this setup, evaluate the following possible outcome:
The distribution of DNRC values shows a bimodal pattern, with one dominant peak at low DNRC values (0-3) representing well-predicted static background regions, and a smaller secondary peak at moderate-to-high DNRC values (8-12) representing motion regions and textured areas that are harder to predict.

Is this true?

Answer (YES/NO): NO